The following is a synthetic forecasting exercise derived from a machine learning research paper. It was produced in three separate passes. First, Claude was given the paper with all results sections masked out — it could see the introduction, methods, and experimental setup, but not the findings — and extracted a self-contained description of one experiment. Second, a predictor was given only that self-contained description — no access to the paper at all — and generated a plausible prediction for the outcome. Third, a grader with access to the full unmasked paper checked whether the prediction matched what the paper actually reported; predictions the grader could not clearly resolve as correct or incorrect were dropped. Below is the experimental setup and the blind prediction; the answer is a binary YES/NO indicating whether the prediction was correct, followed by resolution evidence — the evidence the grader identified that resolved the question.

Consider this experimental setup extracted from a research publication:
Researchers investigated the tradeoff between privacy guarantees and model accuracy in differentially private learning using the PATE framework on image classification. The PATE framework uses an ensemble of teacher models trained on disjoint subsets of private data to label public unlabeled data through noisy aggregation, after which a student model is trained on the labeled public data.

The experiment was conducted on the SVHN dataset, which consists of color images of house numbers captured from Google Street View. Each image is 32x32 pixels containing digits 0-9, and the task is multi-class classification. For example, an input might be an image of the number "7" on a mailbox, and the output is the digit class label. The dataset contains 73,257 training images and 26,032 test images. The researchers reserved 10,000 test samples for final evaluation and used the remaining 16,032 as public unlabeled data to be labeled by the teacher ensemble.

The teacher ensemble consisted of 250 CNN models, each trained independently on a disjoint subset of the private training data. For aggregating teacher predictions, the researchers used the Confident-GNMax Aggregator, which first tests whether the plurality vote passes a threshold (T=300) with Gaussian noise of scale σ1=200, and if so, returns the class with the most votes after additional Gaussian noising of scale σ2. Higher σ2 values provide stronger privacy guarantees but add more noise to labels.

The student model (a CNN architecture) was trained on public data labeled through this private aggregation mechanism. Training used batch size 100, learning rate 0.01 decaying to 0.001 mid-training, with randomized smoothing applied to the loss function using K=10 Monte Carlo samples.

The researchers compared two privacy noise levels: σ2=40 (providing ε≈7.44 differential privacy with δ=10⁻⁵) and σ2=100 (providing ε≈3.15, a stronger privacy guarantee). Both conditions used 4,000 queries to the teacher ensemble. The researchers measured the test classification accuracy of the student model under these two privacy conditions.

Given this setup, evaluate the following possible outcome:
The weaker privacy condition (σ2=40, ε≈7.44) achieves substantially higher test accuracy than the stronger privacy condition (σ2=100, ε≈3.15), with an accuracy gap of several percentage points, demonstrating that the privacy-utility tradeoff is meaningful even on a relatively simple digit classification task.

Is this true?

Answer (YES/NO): YES